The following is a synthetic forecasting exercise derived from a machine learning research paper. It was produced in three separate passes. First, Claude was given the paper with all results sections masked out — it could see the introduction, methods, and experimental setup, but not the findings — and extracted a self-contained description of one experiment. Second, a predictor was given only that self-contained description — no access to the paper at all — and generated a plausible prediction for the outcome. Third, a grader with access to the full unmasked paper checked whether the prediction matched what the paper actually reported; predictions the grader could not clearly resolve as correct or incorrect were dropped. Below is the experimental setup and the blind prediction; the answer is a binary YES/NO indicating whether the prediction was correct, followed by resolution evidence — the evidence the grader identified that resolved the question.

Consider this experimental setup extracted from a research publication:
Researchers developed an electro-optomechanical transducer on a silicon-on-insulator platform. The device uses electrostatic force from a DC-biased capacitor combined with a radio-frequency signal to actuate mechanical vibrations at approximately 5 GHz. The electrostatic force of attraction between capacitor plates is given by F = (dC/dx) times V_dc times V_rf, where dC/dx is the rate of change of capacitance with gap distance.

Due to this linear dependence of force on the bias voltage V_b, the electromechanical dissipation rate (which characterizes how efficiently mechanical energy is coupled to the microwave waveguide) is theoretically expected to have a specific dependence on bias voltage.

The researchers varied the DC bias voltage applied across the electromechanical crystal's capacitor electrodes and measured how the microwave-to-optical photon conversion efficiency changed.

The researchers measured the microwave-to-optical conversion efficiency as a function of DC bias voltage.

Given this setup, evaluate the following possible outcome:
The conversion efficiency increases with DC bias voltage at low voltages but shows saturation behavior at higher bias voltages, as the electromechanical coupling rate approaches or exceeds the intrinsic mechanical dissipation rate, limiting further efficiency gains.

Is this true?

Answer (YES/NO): NO